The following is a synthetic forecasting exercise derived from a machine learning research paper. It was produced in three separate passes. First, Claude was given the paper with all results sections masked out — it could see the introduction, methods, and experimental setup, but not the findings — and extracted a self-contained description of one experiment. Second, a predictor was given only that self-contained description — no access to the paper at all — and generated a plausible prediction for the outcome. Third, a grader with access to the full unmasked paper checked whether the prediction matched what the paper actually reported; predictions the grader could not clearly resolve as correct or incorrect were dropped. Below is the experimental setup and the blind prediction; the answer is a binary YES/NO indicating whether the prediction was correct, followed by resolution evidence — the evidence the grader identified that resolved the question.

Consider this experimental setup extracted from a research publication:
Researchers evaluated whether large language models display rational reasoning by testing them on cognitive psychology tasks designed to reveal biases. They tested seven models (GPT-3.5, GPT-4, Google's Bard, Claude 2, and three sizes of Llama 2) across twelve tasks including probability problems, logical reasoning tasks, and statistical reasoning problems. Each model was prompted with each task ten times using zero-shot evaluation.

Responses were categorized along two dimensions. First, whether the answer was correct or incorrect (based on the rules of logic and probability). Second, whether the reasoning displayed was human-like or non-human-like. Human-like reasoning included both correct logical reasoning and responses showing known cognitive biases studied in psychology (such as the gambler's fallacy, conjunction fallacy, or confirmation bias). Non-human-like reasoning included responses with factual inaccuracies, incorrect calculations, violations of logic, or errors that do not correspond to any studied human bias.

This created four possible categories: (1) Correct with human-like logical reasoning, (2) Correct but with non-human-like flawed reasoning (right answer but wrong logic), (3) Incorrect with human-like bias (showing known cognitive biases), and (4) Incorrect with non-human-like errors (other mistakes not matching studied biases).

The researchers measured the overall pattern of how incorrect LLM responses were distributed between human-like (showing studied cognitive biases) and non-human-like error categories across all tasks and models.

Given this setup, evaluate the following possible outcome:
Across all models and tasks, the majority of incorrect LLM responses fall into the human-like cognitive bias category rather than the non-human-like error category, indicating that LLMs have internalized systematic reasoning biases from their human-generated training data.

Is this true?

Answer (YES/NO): NO